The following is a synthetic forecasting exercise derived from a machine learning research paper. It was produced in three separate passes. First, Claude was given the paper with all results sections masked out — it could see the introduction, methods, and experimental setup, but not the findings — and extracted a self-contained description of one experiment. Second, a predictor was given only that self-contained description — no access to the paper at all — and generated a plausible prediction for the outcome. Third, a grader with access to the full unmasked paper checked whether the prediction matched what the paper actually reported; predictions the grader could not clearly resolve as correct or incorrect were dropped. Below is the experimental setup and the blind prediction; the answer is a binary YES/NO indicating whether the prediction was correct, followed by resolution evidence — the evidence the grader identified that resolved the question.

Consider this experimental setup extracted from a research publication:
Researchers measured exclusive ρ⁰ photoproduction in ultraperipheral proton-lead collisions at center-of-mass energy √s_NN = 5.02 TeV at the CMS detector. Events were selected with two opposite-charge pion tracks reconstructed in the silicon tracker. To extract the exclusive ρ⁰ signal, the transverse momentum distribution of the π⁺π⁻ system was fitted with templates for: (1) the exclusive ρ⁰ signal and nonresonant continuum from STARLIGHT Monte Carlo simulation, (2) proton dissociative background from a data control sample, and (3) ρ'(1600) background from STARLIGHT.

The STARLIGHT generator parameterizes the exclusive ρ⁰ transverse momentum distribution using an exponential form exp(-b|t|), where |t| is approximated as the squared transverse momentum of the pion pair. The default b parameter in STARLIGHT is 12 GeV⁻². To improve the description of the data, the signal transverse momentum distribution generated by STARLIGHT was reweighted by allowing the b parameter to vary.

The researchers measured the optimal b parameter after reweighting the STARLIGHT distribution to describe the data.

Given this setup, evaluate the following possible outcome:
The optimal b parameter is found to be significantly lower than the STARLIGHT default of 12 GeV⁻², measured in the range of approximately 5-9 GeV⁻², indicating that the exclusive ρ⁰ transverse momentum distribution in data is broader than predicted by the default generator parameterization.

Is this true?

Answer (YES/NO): NO